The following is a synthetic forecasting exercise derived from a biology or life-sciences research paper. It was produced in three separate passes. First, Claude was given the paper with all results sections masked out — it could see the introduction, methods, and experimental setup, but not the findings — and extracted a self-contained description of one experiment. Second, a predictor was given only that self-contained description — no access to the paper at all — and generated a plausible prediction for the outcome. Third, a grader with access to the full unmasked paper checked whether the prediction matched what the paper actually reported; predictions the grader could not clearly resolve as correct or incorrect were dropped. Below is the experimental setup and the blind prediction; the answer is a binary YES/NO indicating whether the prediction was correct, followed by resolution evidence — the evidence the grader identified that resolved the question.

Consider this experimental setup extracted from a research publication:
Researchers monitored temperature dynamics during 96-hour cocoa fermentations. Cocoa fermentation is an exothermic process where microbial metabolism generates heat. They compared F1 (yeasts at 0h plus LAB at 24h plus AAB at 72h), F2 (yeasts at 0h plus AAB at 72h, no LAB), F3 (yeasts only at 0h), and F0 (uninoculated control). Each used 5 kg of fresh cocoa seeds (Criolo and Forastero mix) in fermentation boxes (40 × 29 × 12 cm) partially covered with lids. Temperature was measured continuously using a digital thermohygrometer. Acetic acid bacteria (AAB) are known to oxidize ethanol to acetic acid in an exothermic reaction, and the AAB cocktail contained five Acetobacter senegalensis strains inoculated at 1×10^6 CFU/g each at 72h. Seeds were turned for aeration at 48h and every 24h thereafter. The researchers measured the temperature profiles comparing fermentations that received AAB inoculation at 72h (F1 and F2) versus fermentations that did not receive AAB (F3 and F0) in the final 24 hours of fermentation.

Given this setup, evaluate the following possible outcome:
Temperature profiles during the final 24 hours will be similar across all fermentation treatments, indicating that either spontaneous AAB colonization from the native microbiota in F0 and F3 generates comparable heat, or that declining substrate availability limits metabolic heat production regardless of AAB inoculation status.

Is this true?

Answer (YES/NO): YES